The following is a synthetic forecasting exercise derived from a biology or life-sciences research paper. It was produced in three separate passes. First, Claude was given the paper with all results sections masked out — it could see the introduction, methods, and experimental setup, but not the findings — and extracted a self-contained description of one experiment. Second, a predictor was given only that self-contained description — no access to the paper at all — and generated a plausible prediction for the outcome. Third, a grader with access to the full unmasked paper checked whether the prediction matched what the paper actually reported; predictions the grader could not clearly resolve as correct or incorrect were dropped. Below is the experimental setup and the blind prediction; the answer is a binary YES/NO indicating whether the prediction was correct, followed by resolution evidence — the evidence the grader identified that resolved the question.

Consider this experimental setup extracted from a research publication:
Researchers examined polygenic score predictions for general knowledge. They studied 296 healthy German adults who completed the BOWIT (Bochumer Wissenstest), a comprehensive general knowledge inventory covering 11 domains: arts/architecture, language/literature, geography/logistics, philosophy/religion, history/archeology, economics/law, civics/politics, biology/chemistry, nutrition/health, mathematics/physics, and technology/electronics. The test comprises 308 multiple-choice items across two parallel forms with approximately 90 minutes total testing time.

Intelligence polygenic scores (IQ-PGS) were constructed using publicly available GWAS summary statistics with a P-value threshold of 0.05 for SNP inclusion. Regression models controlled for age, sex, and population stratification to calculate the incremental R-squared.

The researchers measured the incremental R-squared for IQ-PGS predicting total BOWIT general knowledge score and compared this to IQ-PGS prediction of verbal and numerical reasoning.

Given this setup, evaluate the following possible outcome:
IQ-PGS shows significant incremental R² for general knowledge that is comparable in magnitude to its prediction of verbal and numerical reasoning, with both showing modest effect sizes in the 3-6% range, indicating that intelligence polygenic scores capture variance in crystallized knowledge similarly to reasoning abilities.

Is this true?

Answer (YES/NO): NO